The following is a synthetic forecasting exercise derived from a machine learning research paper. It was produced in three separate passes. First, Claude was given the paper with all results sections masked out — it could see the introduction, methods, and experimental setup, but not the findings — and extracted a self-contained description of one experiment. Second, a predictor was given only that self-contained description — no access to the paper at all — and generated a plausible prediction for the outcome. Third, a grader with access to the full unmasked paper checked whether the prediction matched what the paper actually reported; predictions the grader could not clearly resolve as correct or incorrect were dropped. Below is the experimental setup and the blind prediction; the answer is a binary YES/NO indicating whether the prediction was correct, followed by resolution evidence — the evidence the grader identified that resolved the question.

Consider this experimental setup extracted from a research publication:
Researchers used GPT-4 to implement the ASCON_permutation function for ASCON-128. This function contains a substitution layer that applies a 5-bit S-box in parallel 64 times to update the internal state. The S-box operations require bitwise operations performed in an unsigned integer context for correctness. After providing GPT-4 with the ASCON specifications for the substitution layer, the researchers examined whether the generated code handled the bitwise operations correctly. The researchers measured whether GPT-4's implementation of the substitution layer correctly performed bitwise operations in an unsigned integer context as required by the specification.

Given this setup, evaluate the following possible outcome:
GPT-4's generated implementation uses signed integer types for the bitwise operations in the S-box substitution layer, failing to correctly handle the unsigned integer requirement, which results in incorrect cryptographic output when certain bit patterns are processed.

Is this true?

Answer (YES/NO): YES